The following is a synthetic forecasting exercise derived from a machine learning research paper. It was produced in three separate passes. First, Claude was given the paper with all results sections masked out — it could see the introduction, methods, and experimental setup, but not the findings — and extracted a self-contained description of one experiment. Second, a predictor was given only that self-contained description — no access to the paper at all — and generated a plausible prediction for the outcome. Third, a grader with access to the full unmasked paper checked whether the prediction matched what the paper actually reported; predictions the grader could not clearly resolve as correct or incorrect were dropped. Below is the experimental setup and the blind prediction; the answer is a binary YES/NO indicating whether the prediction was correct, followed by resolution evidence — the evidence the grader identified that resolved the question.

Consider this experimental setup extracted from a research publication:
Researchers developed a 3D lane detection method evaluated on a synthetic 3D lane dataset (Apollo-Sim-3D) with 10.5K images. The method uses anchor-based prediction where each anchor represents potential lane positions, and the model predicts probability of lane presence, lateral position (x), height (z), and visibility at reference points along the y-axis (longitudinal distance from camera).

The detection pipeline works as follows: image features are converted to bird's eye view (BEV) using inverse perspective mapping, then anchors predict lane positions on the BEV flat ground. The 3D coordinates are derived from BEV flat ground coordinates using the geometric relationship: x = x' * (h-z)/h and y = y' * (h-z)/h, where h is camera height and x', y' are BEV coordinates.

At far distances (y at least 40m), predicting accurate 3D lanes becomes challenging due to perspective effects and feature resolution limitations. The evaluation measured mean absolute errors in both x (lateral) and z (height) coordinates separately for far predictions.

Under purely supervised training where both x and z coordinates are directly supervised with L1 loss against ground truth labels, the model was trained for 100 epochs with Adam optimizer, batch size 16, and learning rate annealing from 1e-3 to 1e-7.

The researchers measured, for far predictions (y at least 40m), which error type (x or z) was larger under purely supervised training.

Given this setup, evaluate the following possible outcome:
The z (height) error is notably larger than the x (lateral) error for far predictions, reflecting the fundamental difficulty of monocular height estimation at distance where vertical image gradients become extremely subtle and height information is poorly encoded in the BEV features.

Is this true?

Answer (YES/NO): NO